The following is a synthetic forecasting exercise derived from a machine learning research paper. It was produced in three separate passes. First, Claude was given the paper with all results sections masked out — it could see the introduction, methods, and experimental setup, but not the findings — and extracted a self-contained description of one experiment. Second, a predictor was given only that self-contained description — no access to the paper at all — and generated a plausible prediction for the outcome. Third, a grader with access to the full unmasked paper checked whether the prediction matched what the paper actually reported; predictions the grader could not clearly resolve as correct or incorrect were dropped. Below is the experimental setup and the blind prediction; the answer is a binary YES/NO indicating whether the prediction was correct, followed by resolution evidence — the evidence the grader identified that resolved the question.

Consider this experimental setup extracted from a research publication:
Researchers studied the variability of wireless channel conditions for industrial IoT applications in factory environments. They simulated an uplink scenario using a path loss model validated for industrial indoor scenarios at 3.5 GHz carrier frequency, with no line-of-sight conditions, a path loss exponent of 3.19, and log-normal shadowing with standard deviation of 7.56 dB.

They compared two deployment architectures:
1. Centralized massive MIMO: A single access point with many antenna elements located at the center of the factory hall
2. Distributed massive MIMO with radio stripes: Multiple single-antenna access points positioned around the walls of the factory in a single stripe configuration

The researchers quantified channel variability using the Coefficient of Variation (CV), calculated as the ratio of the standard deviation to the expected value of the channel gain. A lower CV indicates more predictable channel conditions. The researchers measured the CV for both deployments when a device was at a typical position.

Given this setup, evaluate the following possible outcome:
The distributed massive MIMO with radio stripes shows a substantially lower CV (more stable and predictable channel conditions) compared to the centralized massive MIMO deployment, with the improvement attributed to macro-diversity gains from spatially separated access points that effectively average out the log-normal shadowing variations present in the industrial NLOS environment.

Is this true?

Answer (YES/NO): YES